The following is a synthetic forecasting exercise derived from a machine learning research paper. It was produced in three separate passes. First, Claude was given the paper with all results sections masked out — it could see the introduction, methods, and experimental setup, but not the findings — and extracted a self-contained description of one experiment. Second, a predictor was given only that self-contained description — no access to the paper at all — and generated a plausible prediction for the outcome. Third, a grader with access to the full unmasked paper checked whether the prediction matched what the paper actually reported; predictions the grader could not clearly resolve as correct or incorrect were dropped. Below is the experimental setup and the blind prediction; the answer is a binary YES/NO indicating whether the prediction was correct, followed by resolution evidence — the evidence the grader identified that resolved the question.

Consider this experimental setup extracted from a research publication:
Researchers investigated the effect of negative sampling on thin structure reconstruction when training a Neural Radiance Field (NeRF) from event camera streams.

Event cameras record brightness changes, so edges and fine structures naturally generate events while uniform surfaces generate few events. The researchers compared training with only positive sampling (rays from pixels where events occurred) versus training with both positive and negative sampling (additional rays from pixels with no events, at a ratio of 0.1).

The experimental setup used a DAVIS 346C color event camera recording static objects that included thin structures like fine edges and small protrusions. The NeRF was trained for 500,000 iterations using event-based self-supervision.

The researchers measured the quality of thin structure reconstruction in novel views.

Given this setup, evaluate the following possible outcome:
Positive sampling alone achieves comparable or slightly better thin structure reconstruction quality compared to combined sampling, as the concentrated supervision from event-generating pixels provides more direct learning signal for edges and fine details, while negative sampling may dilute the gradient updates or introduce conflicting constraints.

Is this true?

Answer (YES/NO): NO